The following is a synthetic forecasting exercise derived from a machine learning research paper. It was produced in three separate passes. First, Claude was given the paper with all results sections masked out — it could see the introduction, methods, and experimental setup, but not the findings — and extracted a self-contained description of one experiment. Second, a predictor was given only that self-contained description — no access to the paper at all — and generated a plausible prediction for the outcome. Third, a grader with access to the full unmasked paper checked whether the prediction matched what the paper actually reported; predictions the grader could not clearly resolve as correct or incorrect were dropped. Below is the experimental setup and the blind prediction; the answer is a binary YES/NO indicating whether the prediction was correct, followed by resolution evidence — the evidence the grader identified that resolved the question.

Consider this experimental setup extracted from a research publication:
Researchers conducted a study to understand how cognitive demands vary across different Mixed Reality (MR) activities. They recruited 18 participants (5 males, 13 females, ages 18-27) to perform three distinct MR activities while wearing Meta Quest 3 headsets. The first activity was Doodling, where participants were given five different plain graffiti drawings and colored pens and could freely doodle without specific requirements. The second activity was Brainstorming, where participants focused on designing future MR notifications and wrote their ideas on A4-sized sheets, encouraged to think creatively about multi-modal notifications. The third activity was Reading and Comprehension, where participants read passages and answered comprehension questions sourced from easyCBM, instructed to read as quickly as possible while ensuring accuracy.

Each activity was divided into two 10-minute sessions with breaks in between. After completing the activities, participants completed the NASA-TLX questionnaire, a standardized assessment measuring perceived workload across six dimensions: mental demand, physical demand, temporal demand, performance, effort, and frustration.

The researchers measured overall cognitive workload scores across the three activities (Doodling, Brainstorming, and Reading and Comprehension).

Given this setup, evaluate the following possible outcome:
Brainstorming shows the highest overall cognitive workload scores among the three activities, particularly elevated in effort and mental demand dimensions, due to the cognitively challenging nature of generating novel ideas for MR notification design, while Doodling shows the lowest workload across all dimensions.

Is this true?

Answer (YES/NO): NO